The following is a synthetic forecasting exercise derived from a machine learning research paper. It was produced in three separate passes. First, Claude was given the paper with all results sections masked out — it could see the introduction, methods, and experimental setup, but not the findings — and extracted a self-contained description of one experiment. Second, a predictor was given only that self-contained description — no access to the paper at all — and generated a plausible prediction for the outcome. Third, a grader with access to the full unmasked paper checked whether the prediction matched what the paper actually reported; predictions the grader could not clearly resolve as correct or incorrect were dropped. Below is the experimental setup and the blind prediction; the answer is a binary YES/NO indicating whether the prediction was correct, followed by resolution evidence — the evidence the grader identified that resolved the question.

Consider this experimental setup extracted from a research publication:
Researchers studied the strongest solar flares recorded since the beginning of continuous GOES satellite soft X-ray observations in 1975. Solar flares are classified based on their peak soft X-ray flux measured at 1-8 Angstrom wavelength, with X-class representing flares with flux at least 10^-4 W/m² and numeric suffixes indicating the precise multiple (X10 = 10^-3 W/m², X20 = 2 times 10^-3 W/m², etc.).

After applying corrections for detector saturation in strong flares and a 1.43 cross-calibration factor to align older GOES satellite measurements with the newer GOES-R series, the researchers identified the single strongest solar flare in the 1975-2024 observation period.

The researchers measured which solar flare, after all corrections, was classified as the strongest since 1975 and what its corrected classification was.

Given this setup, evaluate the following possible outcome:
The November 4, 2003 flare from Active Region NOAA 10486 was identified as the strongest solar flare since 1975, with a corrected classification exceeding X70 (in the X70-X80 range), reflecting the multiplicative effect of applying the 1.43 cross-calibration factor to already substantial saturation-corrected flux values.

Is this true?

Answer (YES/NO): NO